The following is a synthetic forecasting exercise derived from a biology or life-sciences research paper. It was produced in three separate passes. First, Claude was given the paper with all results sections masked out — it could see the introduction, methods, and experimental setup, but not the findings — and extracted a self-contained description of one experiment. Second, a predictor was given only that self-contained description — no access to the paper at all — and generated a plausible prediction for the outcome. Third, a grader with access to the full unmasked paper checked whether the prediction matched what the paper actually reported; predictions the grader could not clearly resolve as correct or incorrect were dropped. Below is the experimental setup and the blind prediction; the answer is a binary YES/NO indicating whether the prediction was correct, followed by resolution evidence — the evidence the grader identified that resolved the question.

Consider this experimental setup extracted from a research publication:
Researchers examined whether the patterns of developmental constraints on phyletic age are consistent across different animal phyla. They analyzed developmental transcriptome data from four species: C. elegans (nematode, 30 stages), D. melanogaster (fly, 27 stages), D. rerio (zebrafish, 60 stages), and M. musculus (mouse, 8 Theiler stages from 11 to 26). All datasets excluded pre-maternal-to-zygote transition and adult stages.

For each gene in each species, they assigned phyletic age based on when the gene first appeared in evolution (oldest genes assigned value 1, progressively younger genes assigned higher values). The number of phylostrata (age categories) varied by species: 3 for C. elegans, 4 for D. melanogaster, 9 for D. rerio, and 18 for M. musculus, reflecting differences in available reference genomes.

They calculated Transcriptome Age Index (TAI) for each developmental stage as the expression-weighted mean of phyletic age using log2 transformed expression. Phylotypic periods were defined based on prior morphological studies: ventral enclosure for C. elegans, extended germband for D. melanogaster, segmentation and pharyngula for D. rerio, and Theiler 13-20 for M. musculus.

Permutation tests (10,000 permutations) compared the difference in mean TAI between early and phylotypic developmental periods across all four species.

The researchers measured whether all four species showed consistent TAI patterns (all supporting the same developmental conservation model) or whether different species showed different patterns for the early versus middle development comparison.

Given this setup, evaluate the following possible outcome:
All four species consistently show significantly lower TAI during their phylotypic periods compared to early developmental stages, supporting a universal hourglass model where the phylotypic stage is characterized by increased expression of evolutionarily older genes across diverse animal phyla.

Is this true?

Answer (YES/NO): NO